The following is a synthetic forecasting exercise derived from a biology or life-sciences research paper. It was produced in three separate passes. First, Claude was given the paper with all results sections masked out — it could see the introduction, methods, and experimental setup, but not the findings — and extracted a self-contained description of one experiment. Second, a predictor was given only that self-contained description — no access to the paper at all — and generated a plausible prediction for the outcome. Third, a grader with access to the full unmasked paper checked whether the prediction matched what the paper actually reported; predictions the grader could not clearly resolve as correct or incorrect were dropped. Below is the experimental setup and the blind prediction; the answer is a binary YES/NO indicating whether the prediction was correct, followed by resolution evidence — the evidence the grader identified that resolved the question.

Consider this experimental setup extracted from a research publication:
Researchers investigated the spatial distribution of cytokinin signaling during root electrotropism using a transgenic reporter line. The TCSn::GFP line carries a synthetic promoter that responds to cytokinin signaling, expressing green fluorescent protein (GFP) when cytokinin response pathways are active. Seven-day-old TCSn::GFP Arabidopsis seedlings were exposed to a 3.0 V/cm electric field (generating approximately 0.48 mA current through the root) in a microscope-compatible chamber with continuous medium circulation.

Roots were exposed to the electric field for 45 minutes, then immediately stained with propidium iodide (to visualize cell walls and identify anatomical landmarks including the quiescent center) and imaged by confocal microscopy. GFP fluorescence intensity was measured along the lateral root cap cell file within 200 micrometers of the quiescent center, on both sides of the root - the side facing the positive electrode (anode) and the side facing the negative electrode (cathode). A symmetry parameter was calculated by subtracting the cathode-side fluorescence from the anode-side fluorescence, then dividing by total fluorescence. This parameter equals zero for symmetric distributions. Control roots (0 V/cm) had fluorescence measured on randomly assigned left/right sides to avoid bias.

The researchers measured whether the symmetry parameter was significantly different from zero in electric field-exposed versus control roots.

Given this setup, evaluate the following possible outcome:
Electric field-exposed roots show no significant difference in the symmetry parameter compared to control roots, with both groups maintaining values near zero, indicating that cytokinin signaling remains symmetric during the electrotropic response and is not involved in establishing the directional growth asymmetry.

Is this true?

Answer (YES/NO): YES